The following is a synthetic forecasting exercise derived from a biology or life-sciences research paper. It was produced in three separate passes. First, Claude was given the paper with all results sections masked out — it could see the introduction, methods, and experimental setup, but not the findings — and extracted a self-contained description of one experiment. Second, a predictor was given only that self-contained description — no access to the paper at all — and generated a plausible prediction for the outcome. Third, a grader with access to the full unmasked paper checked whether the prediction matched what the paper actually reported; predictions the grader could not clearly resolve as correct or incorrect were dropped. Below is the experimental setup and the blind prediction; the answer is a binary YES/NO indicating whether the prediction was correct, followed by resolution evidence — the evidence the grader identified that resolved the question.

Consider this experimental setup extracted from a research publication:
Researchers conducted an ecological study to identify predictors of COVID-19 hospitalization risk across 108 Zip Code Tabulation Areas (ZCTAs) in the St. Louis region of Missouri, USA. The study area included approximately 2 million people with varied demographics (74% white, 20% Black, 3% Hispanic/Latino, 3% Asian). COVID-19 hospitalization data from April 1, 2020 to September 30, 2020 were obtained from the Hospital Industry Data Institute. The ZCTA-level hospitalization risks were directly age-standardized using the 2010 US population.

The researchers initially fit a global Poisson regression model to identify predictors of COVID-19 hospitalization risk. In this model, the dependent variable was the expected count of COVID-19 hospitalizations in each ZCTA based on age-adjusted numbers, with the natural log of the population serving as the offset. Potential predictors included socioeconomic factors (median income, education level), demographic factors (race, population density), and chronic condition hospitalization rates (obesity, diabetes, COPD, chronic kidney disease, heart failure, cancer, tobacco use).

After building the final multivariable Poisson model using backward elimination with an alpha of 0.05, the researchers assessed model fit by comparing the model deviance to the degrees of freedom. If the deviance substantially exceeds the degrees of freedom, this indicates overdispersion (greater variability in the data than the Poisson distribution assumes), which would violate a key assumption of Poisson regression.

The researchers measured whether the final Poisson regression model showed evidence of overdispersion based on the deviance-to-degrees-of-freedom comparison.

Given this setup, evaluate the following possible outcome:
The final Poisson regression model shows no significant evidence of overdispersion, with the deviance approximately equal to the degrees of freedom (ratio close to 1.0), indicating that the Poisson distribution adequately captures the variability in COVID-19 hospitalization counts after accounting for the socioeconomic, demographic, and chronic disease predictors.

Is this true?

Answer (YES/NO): NO